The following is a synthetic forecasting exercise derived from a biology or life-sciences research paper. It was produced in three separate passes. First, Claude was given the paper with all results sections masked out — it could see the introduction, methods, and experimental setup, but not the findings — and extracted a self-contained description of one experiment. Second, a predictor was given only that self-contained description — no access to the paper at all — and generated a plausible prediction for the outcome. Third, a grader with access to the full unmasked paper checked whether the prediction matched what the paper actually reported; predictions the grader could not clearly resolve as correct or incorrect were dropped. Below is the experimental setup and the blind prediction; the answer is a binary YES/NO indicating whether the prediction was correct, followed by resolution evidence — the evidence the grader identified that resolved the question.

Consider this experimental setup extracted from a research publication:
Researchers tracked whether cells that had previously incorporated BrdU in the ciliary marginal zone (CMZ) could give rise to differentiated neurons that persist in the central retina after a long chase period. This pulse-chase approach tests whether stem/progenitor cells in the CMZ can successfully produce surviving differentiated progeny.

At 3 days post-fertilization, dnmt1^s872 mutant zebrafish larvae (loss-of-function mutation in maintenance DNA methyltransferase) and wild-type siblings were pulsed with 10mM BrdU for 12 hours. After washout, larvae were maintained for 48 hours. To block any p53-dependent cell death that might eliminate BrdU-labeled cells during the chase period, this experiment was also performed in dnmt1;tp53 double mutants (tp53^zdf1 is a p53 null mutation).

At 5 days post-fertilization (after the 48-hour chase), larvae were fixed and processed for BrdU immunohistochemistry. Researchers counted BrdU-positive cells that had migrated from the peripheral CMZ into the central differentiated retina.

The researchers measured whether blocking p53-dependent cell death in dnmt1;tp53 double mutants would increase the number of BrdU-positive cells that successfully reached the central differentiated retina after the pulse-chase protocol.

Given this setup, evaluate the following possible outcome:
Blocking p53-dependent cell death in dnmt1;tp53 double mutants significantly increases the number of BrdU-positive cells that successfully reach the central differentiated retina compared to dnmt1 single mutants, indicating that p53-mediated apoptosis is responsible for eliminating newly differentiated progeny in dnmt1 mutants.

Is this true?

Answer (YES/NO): NO